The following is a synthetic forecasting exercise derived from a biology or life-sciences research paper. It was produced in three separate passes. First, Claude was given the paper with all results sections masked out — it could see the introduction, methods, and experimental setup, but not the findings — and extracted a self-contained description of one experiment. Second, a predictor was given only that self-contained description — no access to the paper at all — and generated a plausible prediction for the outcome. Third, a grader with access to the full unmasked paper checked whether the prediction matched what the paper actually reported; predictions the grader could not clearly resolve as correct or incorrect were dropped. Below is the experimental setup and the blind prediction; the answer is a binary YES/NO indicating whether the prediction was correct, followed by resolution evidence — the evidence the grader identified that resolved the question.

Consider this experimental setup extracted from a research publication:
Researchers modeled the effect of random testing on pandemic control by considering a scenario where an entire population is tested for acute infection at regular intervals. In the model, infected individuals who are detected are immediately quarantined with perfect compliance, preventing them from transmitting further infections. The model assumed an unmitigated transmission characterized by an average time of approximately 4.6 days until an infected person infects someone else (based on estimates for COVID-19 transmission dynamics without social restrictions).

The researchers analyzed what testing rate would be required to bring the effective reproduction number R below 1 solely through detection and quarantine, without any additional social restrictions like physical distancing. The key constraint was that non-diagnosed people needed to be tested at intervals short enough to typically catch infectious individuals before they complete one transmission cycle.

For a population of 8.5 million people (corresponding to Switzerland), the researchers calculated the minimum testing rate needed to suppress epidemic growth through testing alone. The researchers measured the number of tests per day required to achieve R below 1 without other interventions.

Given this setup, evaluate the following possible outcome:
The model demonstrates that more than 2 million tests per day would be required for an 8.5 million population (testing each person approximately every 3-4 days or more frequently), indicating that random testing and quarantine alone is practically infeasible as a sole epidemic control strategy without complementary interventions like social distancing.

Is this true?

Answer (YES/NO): NO